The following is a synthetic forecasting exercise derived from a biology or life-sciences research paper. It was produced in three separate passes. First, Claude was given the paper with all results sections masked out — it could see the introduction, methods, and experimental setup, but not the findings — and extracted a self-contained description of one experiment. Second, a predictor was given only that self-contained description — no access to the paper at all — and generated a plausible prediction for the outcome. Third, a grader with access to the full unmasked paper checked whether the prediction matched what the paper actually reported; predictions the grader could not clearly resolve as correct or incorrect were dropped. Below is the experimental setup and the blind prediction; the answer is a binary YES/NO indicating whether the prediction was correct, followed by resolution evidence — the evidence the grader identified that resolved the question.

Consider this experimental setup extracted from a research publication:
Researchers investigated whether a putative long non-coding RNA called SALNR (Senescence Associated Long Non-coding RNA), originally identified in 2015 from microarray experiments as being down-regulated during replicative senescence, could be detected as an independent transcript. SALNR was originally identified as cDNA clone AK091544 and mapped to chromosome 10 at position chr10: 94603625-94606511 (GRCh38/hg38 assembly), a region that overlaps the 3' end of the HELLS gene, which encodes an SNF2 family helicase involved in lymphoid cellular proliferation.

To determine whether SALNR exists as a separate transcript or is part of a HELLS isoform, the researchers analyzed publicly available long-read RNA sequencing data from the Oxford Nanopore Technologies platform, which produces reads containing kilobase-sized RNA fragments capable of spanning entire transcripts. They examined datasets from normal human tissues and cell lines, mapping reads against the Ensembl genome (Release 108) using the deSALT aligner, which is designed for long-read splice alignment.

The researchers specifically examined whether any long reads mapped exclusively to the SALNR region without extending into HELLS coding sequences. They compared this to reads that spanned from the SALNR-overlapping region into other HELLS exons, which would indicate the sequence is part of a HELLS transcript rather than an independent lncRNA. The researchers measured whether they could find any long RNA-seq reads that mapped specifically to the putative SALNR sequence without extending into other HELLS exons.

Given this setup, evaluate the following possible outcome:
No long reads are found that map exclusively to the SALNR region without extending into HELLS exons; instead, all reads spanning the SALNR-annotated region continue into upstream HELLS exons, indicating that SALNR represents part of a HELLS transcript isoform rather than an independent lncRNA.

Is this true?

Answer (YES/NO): YES